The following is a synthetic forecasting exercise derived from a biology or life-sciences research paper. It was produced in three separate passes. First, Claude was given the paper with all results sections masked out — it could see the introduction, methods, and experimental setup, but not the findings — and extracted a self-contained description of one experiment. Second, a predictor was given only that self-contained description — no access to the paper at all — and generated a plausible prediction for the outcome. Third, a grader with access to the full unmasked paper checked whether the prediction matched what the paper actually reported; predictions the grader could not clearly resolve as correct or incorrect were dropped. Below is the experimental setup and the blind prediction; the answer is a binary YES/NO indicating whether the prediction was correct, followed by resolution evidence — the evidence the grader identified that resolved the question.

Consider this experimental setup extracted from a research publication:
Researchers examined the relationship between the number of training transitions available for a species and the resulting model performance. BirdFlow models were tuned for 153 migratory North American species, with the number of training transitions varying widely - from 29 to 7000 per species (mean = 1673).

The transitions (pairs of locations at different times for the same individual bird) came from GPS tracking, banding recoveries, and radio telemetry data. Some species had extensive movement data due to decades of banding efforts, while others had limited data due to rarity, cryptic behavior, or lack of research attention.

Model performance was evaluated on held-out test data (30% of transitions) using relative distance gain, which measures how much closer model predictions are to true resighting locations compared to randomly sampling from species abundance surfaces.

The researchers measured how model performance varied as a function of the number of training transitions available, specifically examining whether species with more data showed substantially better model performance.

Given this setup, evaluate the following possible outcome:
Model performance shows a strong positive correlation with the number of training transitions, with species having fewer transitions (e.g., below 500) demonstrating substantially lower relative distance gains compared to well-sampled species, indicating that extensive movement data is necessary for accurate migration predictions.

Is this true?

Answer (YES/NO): NO